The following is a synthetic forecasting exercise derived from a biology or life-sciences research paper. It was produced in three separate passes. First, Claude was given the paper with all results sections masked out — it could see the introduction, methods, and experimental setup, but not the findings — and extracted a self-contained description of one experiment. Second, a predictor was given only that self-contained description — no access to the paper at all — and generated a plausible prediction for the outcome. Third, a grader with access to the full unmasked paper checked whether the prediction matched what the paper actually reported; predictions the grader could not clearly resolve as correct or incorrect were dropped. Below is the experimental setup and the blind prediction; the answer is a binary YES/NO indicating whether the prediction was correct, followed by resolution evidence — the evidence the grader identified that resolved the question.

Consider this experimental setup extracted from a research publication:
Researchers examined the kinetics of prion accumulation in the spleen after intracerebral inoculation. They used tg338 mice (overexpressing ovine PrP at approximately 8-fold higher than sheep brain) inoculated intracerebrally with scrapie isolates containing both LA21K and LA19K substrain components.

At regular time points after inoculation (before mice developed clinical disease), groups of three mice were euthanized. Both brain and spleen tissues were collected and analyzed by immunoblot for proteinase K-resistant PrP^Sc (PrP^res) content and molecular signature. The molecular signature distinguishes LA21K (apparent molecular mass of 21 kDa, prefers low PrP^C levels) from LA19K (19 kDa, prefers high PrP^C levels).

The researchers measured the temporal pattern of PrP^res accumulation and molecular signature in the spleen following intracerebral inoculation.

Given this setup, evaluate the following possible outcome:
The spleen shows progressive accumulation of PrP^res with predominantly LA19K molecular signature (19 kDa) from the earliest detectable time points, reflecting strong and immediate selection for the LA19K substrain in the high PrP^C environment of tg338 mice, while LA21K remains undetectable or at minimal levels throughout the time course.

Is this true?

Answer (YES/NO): NO